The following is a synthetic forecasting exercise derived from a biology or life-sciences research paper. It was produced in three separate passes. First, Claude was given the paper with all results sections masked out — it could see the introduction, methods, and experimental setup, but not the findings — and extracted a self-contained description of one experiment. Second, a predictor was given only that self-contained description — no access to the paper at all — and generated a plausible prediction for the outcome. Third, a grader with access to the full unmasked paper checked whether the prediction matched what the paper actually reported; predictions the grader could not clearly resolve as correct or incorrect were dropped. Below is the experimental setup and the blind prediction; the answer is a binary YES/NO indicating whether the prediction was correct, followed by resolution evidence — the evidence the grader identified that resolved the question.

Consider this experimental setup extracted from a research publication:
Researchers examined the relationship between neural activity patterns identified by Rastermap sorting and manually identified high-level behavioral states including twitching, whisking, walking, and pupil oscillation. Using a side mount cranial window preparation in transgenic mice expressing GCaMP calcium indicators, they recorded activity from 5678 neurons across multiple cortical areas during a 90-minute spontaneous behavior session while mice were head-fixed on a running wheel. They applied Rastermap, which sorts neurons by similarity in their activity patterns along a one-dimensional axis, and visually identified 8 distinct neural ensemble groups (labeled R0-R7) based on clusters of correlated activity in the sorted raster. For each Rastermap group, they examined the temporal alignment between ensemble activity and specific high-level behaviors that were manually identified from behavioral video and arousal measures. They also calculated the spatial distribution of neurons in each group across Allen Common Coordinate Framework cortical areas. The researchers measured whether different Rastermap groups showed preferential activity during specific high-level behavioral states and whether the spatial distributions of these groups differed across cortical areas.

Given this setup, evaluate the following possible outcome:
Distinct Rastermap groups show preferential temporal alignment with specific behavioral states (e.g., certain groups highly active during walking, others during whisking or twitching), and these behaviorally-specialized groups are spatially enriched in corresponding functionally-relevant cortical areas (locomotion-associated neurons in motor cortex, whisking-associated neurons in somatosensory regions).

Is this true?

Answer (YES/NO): YES